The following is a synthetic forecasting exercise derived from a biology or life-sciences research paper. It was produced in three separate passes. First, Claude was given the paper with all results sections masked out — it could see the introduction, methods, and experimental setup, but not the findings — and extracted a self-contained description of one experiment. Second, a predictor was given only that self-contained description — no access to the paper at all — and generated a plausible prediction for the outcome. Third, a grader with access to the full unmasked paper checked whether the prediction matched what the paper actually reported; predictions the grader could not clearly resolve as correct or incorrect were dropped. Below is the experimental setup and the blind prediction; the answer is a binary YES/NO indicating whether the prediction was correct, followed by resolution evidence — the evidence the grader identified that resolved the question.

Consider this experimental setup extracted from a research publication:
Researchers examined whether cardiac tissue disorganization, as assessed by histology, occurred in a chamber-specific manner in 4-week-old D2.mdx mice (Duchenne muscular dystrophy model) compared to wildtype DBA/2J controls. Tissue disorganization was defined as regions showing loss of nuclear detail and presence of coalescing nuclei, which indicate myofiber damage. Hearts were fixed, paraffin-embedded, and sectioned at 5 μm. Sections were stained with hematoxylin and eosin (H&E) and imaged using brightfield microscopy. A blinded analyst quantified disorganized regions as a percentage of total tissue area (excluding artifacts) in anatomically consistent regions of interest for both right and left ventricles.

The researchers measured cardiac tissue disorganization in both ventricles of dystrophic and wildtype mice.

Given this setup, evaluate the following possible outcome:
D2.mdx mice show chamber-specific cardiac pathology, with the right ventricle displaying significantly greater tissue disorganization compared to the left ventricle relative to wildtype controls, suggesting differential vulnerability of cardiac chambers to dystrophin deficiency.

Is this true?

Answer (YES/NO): YES